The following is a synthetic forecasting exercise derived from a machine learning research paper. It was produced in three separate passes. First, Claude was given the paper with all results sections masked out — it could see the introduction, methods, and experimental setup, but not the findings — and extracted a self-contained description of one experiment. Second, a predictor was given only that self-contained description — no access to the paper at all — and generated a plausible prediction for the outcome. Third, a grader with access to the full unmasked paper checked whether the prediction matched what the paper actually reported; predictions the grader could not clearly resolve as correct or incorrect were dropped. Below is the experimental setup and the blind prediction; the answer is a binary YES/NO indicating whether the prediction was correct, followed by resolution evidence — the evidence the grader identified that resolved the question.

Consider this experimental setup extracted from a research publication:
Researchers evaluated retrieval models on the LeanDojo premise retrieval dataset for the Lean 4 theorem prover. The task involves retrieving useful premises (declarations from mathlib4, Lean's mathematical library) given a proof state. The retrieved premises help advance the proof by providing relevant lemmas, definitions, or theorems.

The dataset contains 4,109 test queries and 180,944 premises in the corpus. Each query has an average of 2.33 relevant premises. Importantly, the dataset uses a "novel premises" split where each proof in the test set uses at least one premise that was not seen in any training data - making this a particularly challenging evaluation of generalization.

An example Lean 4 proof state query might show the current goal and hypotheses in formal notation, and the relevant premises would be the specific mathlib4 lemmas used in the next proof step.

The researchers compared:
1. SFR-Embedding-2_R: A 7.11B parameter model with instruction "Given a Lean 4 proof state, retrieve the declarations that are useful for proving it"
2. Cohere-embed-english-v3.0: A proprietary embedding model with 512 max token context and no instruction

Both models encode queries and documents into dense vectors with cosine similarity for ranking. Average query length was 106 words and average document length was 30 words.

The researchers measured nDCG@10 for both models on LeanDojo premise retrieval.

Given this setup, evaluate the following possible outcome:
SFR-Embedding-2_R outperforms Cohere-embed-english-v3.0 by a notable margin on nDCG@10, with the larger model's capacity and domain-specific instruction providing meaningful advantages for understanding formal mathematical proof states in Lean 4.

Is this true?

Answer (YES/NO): YES